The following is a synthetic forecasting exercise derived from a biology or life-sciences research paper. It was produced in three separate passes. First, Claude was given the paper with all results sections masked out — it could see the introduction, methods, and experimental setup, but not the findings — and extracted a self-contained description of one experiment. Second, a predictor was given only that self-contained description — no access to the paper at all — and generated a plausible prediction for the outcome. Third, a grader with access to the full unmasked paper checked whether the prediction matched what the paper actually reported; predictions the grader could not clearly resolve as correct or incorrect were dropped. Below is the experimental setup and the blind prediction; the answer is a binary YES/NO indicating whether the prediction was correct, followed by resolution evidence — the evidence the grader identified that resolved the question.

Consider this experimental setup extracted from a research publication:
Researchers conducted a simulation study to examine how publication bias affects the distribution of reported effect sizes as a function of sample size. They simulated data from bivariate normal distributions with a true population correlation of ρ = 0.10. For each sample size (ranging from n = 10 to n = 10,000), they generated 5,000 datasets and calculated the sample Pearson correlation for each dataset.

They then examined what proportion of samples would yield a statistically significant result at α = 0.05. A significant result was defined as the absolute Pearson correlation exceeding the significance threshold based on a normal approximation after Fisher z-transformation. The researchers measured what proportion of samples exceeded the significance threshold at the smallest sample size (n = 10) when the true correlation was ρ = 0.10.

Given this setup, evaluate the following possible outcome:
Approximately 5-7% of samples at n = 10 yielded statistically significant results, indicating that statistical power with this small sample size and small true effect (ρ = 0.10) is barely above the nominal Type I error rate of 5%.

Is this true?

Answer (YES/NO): YES